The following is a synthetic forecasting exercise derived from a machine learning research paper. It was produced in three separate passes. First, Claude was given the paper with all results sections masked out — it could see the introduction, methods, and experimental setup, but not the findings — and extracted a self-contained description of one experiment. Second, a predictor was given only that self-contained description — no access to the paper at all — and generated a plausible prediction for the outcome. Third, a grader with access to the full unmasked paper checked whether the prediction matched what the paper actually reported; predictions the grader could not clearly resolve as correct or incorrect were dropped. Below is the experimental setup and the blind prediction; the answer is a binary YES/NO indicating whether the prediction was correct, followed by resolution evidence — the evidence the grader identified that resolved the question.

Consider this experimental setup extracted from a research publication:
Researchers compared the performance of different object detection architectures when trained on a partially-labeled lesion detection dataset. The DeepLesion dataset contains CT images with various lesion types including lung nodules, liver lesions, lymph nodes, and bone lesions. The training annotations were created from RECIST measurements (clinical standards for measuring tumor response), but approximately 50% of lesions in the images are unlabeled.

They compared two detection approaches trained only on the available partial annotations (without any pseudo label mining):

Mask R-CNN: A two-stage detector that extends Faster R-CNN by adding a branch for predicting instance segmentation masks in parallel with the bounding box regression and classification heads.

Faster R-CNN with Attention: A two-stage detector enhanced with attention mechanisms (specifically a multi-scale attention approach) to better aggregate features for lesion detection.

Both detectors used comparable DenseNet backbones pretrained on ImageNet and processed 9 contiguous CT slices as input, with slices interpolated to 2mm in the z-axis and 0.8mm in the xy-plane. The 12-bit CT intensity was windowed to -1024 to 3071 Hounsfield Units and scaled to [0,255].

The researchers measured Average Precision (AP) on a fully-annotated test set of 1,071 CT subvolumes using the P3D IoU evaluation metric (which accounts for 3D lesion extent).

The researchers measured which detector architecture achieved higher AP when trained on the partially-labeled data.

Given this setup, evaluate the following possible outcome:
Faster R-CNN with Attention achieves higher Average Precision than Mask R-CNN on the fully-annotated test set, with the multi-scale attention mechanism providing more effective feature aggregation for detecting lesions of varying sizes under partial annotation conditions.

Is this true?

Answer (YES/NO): YES